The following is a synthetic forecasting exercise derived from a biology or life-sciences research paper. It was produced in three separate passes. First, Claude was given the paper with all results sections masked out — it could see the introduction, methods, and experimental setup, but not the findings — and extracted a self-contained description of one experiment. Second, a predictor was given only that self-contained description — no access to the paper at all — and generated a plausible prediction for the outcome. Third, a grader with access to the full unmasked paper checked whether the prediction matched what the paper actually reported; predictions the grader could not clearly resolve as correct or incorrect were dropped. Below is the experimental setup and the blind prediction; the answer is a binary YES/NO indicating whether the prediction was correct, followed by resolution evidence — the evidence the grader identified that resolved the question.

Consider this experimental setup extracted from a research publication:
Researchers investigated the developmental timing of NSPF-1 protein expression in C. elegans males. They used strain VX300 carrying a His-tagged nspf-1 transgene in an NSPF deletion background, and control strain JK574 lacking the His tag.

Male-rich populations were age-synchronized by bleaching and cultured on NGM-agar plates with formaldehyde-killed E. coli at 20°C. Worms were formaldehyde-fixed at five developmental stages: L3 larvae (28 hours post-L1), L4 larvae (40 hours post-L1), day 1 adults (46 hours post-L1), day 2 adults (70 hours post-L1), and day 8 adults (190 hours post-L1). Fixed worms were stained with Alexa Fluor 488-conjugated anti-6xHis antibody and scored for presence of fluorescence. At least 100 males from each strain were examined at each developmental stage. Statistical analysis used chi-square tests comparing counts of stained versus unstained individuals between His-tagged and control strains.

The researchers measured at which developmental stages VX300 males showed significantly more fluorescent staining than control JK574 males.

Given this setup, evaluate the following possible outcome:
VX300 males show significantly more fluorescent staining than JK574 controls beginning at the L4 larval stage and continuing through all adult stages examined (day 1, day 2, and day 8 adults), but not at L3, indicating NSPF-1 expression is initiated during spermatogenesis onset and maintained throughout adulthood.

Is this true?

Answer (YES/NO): YES